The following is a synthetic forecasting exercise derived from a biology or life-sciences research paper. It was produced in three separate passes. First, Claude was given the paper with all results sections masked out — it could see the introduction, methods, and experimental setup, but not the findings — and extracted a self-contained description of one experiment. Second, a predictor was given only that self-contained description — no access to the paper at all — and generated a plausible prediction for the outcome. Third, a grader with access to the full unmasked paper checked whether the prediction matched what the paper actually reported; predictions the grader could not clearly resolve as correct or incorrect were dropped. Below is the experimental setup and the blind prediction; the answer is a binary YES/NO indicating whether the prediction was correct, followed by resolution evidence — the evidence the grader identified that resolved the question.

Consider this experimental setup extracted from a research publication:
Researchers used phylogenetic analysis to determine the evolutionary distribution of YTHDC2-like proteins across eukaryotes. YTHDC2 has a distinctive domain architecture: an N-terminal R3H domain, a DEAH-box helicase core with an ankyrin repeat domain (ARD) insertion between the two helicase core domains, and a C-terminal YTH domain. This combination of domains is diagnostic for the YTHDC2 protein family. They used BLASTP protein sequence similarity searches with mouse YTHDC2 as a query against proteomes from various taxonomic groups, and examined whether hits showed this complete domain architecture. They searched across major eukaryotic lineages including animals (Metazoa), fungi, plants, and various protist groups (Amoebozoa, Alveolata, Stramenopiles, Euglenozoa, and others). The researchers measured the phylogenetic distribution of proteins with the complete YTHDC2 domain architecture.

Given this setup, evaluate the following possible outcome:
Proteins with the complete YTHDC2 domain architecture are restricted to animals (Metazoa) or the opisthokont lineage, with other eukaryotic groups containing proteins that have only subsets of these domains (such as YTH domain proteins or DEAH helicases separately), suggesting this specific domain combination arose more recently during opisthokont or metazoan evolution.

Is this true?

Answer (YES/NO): NO